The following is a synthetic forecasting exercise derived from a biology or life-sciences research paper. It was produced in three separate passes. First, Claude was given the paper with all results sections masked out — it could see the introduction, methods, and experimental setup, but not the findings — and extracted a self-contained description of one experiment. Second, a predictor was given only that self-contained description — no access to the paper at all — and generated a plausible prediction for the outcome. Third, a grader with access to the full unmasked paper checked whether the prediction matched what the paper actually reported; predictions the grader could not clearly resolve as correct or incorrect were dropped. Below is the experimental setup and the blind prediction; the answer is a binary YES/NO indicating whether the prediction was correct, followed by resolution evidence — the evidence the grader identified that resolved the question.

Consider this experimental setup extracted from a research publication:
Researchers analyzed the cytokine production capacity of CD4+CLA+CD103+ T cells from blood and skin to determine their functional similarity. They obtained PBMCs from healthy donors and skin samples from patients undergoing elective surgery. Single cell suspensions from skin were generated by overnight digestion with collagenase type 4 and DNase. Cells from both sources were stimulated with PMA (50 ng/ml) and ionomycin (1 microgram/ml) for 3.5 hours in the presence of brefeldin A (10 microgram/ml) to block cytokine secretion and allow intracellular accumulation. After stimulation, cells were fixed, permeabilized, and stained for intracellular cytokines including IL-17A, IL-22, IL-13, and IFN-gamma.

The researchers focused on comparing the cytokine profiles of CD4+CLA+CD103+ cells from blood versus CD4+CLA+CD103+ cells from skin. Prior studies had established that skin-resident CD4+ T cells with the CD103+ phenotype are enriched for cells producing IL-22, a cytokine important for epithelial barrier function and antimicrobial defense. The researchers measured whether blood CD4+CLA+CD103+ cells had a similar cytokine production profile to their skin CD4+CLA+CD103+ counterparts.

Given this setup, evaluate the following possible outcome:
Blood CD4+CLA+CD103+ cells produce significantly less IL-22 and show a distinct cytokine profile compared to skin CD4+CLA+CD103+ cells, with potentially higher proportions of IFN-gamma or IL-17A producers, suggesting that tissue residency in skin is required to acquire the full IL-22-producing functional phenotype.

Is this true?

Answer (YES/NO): NO